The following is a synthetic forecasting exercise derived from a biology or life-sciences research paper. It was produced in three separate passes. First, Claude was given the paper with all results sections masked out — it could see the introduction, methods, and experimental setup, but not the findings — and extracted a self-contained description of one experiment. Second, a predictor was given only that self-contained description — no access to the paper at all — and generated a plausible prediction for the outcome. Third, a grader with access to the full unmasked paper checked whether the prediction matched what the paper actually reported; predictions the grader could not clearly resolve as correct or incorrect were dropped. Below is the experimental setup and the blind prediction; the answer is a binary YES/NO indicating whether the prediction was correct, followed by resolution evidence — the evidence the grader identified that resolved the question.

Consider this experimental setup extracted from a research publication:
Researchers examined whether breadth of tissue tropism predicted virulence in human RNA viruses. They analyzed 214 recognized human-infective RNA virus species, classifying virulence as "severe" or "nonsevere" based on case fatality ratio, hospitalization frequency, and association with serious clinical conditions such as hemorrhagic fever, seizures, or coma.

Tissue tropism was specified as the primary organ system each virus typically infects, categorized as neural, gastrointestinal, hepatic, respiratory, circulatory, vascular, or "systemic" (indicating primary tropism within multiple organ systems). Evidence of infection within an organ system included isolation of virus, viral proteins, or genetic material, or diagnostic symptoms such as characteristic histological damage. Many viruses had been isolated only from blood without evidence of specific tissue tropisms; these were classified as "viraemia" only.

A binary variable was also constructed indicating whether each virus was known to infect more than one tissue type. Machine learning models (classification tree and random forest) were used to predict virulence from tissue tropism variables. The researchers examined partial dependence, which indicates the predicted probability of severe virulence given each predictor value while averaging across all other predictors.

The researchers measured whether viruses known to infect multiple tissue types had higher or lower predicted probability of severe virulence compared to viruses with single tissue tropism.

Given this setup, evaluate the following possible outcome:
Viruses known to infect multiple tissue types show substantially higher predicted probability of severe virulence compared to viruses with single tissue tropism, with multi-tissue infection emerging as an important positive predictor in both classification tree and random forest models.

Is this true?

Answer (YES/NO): NO